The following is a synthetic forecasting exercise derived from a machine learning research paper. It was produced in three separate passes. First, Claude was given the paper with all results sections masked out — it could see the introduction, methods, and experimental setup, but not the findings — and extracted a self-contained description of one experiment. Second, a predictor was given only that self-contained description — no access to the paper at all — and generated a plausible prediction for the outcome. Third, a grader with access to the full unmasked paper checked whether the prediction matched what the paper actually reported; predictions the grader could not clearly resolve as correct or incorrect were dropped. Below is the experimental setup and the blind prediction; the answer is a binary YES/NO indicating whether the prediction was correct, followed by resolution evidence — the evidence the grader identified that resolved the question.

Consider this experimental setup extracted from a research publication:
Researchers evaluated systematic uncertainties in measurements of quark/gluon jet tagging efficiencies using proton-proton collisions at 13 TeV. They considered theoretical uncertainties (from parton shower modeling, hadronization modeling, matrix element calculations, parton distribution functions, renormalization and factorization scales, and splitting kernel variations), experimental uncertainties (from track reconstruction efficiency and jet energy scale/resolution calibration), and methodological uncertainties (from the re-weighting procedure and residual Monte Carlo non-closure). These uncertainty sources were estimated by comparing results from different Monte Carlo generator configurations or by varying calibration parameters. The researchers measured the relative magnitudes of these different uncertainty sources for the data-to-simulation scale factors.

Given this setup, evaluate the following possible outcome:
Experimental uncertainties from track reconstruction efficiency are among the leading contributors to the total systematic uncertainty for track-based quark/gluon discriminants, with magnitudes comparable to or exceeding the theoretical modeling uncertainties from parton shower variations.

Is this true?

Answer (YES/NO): NO